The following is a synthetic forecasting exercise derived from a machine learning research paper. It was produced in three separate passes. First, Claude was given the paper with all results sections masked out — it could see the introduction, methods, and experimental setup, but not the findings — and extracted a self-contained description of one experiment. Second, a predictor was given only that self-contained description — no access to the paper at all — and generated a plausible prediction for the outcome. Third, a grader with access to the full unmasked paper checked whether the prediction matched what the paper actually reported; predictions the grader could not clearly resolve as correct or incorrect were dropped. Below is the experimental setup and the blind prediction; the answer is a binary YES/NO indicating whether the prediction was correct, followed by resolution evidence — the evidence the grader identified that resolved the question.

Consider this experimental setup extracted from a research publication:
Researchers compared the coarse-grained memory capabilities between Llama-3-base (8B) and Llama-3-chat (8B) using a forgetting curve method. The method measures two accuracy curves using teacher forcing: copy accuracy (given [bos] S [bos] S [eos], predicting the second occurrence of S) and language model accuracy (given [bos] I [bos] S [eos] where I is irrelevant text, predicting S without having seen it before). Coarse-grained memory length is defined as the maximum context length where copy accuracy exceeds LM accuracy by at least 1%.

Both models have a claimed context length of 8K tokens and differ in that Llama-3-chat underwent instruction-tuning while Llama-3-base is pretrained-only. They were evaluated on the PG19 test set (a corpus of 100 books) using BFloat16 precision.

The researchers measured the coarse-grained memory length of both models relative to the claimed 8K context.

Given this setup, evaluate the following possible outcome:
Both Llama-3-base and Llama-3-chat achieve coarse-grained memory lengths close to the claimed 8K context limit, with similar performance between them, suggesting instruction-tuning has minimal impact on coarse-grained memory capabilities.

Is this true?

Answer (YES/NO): NO